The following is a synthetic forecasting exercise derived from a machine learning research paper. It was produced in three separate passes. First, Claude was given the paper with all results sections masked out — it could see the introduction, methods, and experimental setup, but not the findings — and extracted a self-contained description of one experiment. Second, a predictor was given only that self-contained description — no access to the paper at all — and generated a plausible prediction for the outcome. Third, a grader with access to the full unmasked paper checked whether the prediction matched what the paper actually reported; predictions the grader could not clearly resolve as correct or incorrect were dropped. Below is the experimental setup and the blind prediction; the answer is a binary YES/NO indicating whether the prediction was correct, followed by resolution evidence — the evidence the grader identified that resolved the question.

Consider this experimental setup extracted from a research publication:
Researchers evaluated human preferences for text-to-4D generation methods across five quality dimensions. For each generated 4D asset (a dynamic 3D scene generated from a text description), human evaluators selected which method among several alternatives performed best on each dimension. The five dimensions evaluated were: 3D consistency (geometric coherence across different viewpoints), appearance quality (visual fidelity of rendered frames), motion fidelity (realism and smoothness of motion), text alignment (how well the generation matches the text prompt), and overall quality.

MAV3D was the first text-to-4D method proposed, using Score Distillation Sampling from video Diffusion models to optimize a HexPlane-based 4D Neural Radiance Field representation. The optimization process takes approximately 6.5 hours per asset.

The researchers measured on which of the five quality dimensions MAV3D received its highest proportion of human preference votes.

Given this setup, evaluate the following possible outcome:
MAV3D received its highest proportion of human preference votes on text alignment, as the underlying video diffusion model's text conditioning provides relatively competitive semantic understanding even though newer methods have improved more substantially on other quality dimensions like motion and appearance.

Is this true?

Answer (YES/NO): YES